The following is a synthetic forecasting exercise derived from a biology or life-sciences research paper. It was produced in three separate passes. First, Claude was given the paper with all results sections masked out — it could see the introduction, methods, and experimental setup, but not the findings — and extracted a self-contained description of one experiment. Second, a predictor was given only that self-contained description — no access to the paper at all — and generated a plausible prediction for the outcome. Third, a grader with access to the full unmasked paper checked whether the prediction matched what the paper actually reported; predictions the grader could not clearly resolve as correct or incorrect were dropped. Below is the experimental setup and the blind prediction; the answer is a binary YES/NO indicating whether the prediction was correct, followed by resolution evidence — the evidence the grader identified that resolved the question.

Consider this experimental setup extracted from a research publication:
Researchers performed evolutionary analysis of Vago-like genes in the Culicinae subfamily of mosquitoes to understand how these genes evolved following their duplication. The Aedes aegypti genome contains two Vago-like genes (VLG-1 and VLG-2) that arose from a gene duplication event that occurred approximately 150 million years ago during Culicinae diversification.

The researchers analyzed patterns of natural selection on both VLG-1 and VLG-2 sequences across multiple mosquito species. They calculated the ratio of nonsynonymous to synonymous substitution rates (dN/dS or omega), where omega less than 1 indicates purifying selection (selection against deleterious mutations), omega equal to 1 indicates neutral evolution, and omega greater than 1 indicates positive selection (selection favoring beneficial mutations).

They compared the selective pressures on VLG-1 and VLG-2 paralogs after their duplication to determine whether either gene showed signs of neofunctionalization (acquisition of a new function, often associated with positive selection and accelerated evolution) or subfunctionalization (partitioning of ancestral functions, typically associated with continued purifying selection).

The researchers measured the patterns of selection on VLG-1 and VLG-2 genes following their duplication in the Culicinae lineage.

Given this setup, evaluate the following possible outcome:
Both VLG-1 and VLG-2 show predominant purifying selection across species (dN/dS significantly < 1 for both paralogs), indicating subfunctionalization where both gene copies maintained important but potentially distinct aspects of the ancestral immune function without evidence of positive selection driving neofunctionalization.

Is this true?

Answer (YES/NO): YES